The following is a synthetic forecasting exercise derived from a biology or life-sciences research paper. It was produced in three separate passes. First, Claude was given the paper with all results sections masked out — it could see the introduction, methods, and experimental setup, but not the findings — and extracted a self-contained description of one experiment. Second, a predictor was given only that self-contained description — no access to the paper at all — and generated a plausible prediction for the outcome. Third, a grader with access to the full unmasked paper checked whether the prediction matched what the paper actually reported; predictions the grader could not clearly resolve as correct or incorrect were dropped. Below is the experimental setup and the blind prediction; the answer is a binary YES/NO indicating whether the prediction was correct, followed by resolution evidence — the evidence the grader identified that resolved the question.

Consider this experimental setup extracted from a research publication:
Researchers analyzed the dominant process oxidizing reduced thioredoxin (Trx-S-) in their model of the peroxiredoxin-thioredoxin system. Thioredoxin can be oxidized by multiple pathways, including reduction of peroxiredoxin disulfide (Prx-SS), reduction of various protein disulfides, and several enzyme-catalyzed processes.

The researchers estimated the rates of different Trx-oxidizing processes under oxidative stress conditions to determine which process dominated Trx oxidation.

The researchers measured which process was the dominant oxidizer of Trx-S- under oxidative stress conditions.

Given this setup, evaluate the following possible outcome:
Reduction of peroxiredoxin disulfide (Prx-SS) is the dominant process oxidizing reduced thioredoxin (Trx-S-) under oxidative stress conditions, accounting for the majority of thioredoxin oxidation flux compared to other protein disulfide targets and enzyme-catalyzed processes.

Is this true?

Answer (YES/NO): YES